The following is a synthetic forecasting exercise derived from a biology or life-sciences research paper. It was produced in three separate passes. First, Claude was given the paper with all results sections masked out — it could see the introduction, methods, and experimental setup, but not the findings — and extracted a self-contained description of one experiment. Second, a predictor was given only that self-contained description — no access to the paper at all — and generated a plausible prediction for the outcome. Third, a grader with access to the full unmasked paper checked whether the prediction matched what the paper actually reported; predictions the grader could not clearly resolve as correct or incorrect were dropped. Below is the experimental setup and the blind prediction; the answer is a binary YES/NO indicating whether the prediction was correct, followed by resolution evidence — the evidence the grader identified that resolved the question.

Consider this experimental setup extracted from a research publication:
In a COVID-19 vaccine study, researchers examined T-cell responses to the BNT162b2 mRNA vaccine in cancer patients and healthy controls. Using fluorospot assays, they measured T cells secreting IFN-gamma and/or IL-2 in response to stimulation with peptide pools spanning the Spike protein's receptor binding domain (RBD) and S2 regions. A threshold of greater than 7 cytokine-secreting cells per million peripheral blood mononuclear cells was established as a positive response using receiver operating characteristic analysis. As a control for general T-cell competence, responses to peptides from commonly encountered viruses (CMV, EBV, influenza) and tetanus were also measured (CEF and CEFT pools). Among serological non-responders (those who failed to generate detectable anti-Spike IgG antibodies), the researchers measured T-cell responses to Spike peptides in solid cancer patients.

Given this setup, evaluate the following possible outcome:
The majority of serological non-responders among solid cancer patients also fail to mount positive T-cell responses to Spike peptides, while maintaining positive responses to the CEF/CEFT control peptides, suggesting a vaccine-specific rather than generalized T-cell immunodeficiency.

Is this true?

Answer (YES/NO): NO